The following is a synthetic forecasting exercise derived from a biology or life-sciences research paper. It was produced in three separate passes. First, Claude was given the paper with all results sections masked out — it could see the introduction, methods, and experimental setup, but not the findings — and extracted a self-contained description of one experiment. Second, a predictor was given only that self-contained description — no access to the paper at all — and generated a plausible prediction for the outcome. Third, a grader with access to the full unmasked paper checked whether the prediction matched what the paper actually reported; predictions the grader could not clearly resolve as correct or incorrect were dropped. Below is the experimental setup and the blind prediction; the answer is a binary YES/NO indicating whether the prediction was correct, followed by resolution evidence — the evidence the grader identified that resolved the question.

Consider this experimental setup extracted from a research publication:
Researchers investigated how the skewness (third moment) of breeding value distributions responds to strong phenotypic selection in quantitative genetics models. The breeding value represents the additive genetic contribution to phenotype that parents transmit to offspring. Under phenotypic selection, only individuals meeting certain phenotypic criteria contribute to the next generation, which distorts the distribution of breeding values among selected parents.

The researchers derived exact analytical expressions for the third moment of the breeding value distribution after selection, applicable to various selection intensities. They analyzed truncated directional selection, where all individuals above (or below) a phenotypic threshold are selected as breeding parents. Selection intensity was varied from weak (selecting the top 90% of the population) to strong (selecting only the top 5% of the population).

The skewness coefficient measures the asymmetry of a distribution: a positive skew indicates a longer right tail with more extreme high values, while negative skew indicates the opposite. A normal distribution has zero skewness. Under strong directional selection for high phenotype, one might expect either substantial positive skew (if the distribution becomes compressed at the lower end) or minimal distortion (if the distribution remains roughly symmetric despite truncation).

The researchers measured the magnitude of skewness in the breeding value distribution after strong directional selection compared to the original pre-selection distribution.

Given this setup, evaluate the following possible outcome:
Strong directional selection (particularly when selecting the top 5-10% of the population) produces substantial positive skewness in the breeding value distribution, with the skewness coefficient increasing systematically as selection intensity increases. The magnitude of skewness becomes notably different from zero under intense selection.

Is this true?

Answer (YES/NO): NO